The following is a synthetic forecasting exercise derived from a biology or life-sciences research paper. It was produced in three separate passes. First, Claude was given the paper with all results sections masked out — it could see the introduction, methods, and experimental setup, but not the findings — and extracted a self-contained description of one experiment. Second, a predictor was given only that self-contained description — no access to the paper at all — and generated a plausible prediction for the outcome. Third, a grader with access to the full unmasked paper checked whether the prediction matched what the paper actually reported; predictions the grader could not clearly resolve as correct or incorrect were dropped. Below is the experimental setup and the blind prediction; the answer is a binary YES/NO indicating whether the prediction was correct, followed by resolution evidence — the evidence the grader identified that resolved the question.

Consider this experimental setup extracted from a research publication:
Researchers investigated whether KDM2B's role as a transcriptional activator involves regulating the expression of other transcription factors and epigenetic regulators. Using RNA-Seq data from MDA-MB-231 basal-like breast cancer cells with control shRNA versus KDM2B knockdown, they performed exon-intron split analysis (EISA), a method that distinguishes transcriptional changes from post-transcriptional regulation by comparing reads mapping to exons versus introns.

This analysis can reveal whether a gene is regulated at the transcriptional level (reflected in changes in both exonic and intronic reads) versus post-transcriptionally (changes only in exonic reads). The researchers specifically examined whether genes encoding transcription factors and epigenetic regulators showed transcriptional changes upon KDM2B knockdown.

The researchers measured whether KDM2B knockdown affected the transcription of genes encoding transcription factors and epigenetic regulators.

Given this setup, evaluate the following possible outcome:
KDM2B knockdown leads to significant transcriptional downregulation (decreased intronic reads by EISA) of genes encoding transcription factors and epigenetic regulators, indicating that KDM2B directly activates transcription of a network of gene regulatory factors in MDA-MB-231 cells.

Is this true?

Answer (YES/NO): NO